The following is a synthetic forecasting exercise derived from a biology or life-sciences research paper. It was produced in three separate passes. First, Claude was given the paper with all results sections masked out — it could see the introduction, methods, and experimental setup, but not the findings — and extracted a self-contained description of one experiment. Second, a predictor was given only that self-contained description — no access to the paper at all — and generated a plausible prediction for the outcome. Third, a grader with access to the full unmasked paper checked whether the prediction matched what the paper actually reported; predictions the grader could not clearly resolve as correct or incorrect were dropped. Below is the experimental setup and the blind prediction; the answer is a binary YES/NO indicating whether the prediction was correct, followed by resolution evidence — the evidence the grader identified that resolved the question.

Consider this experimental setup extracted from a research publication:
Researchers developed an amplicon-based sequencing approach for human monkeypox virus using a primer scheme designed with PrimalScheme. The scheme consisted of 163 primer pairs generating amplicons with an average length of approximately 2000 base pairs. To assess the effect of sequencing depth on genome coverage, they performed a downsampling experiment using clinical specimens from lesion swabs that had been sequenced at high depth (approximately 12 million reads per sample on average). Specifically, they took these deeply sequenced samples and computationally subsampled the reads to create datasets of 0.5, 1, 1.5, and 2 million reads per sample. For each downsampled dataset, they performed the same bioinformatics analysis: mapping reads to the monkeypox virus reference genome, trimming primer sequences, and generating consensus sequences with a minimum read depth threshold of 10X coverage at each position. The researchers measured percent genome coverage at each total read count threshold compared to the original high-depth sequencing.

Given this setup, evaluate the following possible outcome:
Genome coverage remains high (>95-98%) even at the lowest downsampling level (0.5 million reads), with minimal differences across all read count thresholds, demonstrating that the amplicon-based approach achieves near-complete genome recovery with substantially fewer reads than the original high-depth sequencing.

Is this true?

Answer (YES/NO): NO